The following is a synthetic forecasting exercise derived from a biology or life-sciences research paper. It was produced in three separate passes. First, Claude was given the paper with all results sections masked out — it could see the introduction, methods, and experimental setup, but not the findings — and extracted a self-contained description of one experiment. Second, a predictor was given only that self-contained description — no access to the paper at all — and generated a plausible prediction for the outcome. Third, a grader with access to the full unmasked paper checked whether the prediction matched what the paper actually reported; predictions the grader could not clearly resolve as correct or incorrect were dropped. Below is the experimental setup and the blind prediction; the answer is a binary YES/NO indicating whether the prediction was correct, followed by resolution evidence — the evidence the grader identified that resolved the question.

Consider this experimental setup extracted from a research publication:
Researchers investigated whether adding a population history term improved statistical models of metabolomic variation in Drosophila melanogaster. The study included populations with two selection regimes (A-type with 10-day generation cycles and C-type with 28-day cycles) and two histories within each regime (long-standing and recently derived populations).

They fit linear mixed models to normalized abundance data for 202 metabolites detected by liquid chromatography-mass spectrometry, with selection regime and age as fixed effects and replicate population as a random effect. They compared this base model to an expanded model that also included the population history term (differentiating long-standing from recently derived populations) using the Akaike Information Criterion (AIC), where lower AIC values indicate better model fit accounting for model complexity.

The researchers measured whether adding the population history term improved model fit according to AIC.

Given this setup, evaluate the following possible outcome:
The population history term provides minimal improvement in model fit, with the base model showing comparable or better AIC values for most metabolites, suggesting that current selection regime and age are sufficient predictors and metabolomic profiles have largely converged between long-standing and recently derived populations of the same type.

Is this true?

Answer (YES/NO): YES